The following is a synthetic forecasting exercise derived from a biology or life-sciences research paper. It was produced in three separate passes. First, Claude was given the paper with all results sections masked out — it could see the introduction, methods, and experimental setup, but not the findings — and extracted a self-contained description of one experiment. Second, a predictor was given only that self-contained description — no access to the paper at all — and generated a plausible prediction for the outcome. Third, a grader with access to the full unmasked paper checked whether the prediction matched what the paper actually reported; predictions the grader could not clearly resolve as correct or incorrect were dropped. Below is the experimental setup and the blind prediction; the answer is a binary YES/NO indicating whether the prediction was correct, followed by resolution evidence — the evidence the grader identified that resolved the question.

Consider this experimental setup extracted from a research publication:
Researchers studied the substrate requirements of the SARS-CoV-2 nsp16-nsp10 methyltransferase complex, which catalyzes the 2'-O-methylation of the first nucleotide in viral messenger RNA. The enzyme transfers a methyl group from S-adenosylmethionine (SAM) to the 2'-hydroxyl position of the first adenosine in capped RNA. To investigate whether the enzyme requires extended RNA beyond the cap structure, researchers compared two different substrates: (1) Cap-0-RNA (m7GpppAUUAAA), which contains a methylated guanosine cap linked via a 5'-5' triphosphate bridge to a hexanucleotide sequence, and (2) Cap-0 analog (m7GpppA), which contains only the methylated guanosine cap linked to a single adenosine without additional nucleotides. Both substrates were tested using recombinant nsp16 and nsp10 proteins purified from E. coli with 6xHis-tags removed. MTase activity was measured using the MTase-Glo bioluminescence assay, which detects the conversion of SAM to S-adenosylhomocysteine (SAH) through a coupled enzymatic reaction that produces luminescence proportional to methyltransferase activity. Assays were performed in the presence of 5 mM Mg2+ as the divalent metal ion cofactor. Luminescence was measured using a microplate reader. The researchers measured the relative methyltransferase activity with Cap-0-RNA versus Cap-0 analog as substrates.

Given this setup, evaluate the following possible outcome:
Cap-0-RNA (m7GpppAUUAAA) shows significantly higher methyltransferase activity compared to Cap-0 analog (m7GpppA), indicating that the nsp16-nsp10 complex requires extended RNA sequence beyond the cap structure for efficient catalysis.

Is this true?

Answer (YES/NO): YES